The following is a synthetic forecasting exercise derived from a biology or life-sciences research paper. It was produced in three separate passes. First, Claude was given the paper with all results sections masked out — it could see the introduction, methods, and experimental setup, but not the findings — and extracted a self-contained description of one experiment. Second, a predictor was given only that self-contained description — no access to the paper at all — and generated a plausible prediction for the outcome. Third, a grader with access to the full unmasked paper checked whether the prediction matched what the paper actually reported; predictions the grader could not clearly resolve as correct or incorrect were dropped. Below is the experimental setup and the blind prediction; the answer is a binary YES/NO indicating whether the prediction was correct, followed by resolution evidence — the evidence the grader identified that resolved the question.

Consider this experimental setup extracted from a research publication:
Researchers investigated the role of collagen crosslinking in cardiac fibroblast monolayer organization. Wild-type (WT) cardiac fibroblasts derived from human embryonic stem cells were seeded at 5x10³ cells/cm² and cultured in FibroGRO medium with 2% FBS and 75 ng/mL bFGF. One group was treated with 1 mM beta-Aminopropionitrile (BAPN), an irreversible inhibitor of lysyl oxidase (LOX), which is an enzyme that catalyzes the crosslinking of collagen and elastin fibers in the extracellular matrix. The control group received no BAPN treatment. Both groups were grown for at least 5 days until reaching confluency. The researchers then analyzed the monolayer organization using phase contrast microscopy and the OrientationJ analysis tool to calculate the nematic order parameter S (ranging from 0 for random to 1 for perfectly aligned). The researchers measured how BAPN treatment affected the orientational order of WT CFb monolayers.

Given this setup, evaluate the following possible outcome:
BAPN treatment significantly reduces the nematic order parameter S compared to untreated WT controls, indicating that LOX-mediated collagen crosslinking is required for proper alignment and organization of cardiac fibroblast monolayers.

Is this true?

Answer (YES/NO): YES